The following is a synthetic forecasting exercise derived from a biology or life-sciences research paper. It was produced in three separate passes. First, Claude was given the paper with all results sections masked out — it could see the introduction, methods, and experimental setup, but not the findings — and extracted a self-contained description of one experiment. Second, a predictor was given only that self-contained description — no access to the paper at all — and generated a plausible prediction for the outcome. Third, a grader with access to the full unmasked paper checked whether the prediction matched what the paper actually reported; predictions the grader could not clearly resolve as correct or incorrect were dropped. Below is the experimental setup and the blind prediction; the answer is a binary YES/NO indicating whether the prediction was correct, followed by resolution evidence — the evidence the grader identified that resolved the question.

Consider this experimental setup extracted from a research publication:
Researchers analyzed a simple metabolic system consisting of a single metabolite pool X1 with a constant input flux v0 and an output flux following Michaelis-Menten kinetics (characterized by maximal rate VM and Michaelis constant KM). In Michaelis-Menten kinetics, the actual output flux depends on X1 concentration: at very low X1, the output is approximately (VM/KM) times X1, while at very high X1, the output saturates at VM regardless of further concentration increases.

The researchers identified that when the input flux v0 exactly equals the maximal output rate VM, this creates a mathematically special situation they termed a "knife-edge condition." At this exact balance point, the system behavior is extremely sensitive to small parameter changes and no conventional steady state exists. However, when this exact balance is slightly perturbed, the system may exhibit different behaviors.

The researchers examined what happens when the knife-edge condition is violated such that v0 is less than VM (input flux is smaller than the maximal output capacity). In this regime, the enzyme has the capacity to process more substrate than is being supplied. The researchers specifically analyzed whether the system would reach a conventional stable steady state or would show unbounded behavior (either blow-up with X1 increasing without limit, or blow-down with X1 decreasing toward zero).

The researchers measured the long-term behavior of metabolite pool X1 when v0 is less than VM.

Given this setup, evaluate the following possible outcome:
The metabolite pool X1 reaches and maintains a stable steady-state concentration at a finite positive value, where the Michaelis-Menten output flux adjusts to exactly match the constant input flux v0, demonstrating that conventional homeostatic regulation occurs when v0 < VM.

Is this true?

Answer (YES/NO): YES